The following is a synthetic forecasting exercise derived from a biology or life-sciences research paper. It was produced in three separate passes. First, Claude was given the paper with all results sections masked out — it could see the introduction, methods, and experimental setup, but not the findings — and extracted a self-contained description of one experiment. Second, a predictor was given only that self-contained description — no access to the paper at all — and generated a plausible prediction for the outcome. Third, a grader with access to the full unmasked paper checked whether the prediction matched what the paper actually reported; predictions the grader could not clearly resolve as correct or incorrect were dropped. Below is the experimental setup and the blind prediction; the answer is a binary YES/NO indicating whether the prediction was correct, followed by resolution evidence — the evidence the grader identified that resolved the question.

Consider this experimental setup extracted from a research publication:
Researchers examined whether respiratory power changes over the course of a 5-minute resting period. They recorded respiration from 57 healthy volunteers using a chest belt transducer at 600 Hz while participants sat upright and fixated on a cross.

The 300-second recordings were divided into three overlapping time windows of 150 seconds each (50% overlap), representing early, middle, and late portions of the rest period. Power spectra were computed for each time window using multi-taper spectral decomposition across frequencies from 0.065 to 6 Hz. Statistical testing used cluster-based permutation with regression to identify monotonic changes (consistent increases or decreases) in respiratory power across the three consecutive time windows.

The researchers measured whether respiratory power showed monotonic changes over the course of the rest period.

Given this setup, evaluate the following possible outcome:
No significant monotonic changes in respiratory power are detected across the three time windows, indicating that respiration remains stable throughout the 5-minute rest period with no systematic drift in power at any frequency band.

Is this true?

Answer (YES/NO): NO